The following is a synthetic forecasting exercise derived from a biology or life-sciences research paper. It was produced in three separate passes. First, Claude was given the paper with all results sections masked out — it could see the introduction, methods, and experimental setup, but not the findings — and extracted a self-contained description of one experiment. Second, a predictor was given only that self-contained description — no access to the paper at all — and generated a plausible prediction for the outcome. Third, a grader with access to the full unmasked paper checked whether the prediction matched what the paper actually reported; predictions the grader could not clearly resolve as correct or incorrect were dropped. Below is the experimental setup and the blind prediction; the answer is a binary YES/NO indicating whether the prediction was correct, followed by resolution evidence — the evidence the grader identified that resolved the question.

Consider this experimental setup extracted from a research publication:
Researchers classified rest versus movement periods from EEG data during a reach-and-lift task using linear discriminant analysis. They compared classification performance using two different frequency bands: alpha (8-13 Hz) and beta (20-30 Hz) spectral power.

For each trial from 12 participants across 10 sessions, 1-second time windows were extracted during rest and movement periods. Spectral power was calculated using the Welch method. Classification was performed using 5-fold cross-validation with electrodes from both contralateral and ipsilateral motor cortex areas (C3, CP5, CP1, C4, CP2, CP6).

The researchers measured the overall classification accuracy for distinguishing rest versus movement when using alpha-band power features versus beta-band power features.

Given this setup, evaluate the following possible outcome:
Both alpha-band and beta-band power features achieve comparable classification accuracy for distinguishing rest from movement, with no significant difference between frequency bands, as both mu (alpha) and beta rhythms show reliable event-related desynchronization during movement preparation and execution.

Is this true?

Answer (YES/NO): NO